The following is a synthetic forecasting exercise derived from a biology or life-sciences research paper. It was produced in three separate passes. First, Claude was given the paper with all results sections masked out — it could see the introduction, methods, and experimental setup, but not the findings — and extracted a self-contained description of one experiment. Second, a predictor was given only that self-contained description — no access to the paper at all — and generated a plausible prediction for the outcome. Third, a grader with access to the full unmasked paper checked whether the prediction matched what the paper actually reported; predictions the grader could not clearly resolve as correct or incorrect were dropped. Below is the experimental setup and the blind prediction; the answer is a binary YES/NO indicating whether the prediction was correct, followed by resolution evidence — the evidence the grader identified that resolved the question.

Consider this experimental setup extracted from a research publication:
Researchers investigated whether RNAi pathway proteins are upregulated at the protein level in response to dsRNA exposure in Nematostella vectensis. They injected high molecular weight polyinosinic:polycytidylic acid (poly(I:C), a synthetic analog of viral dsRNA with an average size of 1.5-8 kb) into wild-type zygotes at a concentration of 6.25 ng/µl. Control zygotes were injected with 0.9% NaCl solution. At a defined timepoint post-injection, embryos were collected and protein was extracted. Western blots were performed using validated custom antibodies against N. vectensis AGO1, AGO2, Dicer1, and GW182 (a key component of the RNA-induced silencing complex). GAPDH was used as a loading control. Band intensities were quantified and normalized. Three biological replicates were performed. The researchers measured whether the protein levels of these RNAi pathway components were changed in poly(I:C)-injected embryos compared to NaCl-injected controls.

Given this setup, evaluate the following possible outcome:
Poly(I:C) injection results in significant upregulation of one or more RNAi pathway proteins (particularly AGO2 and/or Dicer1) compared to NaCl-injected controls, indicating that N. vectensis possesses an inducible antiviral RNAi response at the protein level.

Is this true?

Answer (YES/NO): YES